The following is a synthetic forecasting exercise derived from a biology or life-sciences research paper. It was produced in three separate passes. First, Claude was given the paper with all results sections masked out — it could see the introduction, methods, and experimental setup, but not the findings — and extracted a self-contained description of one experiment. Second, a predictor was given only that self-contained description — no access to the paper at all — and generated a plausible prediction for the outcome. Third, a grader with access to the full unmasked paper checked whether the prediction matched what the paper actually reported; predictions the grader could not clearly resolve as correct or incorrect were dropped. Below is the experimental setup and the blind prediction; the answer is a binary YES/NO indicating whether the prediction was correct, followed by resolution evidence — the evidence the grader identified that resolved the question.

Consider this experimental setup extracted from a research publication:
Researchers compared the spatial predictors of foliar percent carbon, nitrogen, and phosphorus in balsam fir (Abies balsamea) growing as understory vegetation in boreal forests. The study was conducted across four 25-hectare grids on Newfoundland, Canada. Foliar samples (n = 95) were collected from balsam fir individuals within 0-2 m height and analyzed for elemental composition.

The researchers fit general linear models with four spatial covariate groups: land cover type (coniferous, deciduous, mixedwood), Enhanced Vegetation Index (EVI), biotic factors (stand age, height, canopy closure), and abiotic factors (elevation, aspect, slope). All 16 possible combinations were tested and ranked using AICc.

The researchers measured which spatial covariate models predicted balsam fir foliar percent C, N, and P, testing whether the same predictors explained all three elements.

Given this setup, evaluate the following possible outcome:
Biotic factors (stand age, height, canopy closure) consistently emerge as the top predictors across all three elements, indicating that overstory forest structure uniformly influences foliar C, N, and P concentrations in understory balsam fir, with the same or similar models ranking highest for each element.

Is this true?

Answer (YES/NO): NO